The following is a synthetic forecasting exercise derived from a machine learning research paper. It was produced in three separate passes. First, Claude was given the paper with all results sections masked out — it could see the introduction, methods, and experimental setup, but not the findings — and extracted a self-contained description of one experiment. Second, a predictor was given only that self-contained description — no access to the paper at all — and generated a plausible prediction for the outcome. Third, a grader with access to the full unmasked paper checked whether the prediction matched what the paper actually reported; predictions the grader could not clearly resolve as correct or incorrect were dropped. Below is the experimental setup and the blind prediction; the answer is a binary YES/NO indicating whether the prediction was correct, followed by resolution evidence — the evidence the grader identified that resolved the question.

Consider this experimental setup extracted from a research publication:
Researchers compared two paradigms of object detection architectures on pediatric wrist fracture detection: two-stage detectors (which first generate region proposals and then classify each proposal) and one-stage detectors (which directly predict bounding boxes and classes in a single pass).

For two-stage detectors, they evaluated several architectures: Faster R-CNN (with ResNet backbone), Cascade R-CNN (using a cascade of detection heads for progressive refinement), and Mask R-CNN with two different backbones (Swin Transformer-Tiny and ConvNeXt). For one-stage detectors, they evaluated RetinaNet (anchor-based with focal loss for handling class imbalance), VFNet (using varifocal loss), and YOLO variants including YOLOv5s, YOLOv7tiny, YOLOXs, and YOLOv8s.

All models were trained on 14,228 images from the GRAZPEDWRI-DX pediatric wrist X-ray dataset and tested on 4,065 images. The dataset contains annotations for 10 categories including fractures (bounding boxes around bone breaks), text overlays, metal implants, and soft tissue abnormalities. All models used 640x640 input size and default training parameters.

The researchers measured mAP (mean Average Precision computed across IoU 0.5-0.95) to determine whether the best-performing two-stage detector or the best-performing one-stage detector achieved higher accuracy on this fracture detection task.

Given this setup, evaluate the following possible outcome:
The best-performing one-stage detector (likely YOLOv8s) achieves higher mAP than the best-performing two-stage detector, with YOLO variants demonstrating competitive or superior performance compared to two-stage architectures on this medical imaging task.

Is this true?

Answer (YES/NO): NO